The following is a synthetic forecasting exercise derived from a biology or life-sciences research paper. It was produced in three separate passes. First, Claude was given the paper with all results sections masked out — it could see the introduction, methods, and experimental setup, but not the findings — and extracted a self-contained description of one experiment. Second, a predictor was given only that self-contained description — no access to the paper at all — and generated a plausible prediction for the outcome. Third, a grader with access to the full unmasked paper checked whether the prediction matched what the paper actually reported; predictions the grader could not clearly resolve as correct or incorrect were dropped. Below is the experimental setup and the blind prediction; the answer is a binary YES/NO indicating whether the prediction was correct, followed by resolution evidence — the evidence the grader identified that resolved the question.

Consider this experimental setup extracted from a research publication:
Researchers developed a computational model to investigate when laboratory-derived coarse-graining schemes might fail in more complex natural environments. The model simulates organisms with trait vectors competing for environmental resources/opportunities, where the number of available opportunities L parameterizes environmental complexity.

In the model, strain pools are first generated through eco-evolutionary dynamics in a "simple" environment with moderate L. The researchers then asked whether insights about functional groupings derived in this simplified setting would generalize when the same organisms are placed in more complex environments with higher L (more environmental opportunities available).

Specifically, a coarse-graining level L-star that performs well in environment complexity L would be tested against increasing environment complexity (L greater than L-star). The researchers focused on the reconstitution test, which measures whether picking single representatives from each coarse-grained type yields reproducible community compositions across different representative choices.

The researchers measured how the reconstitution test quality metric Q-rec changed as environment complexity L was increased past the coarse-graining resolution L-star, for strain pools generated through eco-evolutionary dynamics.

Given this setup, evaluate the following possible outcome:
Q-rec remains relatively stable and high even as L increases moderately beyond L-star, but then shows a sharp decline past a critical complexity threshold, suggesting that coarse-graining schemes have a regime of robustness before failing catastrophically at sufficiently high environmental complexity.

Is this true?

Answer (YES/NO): NO